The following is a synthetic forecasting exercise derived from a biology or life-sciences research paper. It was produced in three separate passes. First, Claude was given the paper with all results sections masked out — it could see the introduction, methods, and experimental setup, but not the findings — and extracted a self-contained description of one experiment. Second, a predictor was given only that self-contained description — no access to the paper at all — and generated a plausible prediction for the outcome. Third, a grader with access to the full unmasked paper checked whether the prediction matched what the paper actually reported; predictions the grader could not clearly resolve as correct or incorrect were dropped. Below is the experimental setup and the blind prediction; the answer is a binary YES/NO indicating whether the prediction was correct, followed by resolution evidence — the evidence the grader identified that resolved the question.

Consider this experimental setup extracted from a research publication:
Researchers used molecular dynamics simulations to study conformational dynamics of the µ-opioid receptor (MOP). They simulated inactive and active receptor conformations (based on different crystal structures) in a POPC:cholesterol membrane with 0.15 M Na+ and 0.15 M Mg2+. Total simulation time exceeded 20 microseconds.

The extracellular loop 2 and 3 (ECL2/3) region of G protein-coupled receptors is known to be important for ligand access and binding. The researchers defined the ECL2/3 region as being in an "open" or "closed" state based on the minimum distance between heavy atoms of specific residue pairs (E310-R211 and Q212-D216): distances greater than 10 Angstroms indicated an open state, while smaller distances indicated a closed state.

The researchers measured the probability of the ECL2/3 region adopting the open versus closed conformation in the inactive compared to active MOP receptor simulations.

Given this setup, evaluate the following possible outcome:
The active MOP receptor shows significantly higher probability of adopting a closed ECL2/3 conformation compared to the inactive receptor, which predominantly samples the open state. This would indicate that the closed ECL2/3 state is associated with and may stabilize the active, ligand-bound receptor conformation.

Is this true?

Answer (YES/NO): YES